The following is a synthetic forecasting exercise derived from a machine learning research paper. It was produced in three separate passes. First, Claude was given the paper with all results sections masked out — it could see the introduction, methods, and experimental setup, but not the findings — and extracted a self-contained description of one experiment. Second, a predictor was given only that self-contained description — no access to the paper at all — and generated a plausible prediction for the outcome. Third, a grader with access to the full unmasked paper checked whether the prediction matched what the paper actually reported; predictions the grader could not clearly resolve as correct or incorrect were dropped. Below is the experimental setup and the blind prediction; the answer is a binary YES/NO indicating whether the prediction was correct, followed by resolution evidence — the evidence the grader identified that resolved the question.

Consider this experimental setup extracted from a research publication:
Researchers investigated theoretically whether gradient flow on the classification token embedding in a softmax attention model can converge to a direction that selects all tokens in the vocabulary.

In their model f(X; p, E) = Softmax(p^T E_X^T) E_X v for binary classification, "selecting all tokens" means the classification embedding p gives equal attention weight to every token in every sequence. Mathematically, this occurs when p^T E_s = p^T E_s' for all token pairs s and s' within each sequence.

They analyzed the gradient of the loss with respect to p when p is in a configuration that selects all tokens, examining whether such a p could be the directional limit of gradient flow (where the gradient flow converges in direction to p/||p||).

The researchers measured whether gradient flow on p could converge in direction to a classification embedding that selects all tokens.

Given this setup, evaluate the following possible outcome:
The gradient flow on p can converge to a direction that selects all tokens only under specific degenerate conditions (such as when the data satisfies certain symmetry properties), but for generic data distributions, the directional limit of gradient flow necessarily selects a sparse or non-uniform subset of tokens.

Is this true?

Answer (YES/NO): NO